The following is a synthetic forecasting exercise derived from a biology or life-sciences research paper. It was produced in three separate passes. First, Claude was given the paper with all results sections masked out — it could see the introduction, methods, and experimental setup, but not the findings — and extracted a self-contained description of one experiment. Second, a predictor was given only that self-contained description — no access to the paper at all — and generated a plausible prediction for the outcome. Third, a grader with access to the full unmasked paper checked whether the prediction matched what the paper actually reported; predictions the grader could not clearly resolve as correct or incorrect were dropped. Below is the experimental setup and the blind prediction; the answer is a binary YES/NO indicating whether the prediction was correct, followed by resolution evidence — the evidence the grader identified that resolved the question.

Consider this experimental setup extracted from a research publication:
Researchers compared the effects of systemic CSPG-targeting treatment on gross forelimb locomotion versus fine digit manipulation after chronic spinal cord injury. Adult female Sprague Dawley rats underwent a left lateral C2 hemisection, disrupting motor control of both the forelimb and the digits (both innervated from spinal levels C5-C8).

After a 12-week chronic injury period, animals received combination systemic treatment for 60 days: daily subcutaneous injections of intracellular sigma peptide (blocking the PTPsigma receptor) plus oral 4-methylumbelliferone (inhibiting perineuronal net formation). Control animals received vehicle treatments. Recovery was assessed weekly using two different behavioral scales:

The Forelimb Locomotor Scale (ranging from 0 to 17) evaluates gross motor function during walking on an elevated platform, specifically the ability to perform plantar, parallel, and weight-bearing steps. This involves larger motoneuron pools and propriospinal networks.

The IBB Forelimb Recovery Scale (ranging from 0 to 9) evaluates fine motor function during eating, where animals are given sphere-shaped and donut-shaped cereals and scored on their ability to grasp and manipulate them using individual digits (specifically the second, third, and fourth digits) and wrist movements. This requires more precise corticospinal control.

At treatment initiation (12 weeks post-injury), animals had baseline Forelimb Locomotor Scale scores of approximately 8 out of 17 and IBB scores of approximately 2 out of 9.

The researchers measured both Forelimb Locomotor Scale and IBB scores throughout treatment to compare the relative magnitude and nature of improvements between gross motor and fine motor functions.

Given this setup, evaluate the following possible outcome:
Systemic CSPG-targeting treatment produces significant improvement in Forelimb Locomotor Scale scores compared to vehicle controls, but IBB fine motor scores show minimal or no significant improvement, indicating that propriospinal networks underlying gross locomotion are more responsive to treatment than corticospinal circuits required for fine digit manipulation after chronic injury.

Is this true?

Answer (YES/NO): NO